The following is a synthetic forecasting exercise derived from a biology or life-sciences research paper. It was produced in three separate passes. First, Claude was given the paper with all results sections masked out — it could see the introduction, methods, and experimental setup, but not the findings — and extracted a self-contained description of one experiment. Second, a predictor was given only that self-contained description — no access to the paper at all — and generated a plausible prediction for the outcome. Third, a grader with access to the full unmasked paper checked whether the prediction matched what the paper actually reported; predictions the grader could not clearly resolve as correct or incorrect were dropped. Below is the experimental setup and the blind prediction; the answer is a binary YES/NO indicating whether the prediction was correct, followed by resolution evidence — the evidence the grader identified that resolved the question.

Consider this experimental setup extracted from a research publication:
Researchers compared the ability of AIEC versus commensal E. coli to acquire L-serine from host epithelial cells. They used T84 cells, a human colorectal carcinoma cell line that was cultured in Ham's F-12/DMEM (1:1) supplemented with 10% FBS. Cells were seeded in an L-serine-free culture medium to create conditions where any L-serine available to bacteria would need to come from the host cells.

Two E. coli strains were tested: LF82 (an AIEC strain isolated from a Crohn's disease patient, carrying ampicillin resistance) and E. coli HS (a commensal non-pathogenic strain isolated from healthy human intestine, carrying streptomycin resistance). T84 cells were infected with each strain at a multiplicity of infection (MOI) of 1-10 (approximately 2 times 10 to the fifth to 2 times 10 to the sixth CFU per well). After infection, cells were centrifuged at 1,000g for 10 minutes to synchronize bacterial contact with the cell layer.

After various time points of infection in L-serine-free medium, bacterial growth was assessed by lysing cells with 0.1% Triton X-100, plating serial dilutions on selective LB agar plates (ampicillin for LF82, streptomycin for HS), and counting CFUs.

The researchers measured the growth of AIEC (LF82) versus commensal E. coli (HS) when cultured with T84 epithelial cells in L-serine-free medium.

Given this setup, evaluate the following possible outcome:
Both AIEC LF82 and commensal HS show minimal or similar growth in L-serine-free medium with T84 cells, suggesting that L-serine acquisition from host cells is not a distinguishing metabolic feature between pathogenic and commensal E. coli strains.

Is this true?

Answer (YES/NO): NO